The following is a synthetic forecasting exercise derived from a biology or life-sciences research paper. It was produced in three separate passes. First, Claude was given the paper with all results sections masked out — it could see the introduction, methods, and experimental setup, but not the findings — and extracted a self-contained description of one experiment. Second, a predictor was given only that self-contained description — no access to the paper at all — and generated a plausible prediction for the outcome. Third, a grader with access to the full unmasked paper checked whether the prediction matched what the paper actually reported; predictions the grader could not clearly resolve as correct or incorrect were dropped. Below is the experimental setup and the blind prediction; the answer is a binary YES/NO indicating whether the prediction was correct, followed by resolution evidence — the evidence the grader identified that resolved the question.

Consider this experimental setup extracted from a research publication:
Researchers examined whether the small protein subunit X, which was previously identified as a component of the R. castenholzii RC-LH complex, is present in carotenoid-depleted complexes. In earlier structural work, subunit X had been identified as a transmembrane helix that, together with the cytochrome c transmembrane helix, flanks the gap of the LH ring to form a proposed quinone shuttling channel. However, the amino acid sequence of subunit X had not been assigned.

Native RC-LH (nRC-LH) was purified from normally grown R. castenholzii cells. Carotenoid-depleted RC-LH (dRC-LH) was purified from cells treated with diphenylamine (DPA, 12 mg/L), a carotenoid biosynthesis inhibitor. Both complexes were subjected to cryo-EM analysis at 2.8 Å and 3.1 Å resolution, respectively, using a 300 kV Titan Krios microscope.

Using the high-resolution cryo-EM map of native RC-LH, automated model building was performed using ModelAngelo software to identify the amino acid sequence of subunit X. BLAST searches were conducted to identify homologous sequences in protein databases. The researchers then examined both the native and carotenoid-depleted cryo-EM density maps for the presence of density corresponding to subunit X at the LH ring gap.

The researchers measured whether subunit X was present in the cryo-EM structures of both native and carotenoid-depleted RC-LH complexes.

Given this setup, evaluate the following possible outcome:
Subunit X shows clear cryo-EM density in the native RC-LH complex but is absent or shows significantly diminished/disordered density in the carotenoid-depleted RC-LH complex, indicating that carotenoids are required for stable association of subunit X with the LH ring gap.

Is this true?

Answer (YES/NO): YES